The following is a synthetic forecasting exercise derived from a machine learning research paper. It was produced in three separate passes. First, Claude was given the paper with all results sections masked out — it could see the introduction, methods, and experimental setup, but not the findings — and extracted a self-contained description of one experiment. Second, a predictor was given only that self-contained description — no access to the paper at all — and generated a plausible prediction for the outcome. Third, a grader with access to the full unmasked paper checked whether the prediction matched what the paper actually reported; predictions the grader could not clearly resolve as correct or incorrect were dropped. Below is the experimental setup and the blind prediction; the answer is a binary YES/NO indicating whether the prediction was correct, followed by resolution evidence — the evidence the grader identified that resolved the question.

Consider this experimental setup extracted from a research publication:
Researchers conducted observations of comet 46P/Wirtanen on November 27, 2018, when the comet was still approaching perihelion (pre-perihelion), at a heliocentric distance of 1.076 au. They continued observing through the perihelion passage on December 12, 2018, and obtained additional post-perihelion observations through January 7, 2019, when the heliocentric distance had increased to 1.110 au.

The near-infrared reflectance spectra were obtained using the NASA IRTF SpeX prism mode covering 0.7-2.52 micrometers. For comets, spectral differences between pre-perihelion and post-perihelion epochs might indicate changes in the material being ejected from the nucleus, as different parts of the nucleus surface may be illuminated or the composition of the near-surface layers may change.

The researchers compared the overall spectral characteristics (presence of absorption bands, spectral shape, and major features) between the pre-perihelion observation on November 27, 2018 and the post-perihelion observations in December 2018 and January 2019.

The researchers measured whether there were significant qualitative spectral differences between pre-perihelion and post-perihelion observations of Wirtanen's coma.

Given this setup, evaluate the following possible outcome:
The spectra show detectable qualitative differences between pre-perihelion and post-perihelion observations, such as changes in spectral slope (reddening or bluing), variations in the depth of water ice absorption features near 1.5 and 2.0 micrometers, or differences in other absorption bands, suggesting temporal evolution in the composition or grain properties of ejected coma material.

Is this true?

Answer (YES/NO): NO